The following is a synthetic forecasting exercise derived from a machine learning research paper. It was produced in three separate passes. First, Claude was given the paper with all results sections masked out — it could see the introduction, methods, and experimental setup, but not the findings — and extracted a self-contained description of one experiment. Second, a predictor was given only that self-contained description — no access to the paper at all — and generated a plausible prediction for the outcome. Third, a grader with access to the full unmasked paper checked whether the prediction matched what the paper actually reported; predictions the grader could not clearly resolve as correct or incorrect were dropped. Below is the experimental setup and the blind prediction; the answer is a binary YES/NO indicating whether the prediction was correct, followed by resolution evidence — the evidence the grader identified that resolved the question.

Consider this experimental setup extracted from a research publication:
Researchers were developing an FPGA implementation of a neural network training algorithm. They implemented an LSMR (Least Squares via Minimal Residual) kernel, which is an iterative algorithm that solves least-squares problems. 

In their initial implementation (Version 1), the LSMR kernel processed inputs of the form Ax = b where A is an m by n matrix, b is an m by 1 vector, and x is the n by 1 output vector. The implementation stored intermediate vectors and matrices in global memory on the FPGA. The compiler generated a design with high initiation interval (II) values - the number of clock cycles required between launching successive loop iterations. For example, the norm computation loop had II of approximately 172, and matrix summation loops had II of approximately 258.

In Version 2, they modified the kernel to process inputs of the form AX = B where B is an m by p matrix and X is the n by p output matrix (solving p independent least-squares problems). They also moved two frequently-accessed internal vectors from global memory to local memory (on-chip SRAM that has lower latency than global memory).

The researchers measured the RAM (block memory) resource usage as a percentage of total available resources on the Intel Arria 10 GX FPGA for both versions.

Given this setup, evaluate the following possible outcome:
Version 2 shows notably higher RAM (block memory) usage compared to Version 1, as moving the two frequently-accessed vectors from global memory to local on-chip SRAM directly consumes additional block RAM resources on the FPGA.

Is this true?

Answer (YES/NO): YES